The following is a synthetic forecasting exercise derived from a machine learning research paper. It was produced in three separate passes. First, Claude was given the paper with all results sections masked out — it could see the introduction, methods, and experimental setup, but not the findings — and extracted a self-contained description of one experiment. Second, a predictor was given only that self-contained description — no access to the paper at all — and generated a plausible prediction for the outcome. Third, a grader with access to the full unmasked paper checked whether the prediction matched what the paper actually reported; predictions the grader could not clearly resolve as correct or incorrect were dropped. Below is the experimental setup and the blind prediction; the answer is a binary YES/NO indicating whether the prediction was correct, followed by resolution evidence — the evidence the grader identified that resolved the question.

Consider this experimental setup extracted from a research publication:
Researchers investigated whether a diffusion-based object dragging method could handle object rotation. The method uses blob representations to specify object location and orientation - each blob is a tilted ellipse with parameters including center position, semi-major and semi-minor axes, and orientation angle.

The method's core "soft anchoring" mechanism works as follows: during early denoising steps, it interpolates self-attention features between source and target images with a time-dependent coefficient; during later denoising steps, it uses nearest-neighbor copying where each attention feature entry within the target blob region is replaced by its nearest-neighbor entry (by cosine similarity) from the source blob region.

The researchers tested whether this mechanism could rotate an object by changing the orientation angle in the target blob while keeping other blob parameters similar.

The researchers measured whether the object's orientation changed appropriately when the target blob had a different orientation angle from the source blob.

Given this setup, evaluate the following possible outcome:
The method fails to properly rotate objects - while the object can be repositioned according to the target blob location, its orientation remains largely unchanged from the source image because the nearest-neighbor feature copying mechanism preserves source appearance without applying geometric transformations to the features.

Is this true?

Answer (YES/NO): YES